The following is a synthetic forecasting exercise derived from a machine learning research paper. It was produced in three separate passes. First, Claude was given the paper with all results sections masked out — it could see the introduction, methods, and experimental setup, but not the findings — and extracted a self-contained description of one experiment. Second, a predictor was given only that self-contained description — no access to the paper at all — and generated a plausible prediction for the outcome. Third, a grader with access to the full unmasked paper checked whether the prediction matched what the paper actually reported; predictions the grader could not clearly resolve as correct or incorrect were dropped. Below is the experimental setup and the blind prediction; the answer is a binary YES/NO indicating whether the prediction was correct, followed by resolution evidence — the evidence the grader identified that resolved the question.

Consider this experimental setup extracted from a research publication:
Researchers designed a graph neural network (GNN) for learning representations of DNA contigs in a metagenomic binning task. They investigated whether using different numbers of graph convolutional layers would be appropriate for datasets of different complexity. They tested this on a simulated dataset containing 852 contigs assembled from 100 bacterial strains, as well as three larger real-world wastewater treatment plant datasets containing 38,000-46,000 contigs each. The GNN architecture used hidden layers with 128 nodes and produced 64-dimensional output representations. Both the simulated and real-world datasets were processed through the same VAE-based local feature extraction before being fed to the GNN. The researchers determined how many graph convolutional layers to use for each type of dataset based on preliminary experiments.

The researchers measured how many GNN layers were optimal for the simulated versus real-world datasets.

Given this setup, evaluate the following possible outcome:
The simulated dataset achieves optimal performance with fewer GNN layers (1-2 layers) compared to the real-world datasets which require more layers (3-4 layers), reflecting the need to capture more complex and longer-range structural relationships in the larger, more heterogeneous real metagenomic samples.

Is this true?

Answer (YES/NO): YES